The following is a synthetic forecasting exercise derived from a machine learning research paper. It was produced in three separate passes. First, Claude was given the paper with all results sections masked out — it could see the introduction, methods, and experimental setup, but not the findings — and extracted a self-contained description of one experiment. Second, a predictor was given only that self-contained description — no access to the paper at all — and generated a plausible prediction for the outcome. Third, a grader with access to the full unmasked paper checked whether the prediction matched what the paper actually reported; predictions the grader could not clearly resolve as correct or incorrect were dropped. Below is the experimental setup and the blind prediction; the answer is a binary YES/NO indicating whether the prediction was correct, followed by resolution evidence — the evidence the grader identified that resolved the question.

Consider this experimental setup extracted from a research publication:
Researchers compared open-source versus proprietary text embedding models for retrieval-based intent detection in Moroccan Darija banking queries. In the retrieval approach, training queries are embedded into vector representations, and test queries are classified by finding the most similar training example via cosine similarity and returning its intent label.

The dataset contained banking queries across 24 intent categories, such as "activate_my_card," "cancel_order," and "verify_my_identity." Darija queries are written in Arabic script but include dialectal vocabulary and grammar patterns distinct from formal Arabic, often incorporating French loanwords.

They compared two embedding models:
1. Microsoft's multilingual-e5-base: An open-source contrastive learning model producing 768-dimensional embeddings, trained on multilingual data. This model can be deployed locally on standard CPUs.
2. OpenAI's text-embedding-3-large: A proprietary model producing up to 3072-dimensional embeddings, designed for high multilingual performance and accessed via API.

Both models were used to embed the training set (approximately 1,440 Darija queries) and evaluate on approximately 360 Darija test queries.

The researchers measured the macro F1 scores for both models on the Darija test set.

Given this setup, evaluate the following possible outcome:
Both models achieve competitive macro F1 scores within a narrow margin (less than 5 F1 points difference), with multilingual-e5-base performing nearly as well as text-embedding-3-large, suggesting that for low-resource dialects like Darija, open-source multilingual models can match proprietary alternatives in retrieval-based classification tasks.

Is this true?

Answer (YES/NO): YES